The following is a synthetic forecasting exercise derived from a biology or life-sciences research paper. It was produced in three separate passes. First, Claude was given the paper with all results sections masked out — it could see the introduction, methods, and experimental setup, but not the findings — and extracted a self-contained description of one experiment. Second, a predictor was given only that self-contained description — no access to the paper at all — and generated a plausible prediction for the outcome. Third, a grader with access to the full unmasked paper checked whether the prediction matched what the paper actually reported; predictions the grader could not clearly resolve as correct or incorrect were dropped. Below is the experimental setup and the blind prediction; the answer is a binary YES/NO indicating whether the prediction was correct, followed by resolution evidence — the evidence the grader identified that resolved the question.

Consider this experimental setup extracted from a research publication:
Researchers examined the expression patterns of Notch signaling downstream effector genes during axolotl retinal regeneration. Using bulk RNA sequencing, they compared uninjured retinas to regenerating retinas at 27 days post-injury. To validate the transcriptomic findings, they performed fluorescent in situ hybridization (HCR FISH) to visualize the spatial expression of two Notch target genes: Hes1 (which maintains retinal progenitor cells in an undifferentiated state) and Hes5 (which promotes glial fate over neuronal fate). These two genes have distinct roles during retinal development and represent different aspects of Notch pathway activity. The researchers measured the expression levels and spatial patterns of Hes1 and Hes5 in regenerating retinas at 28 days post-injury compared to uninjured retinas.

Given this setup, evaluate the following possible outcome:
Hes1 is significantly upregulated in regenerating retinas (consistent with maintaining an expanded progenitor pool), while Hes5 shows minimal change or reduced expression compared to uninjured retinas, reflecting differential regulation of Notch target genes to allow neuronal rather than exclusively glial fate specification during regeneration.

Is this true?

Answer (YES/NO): YES